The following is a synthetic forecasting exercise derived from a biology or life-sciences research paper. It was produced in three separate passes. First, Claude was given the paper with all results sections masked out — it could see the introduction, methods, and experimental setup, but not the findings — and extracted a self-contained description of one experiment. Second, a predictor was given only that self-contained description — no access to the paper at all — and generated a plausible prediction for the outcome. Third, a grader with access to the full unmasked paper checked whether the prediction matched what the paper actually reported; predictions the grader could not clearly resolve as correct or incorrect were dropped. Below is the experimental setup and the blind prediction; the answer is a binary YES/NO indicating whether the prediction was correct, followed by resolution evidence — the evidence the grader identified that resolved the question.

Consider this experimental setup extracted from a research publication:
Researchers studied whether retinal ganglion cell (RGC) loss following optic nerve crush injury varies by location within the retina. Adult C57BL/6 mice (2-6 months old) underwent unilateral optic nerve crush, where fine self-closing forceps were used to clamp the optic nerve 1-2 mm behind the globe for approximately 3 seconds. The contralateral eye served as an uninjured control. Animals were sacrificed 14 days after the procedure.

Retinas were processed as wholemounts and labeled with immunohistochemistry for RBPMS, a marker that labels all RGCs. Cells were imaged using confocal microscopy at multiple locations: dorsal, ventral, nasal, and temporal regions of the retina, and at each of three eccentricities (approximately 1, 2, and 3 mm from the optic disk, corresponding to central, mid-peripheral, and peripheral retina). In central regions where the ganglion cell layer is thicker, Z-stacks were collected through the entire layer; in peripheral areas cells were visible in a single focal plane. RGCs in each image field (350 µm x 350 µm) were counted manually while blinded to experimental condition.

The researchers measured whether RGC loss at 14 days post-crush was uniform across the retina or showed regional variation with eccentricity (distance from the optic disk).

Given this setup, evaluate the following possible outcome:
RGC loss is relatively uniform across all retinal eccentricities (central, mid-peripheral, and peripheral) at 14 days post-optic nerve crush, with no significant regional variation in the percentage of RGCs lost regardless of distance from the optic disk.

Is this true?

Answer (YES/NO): NO